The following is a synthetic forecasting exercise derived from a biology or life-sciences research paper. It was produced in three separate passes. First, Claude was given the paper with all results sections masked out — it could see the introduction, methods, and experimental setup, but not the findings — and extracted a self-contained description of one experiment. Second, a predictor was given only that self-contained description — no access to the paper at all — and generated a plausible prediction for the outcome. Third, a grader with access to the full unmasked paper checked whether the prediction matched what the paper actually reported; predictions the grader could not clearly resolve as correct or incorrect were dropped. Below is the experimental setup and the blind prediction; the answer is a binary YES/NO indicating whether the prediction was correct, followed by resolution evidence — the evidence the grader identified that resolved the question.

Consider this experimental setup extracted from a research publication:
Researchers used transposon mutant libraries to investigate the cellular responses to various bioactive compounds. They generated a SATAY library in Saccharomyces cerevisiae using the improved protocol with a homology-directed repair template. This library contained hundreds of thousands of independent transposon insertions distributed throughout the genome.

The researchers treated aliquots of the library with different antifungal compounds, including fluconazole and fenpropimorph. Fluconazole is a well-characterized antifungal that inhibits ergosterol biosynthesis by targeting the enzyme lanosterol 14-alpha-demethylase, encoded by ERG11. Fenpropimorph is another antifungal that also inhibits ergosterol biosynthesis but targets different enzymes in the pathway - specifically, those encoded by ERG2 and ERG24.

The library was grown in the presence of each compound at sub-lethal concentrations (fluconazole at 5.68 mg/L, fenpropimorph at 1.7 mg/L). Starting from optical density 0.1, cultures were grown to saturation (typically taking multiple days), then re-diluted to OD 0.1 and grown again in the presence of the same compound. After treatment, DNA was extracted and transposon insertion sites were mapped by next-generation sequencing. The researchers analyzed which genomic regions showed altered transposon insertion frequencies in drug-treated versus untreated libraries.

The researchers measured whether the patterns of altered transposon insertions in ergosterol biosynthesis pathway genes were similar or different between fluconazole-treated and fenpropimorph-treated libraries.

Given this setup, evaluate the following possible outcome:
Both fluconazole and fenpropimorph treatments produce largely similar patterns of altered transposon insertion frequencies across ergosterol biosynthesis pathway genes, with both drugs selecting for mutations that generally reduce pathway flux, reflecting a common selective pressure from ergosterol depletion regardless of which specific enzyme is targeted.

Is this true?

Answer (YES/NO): NO